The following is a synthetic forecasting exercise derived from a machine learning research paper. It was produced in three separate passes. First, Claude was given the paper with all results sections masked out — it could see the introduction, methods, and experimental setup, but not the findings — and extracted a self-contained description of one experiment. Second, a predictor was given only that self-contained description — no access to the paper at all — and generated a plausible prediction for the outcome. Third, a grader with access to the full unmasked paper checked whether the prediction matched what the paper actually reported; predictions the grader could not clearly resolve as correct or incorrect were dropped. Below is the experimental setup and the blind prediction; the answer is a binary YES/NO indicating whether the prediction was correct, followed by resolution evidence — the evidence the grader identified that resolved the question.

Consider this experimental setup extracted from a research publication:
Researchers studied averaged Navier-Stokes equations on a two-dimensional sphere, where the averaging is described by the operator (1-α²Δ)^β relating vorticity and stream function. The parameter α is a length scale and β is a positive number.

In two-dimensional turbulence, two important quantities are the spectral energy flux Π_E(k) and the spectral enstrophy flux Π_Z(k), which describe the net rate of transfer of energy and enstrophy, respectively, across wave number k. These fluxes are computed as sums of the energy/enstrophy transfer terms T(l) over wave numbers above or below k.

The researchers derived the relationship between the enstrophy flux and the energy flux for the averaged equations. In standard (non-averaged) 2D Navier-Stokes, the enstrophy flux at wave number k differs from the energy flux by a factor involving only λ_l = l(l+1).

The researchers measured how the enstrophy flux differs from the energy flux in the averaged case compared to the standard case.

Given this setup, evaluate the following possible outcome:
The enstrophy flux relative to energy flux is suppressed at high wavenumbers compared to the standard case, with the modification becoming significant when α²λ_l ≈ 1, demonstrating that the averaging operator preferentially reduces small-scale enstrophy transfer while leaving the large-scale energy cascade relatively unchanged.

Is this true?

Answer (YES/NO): NO